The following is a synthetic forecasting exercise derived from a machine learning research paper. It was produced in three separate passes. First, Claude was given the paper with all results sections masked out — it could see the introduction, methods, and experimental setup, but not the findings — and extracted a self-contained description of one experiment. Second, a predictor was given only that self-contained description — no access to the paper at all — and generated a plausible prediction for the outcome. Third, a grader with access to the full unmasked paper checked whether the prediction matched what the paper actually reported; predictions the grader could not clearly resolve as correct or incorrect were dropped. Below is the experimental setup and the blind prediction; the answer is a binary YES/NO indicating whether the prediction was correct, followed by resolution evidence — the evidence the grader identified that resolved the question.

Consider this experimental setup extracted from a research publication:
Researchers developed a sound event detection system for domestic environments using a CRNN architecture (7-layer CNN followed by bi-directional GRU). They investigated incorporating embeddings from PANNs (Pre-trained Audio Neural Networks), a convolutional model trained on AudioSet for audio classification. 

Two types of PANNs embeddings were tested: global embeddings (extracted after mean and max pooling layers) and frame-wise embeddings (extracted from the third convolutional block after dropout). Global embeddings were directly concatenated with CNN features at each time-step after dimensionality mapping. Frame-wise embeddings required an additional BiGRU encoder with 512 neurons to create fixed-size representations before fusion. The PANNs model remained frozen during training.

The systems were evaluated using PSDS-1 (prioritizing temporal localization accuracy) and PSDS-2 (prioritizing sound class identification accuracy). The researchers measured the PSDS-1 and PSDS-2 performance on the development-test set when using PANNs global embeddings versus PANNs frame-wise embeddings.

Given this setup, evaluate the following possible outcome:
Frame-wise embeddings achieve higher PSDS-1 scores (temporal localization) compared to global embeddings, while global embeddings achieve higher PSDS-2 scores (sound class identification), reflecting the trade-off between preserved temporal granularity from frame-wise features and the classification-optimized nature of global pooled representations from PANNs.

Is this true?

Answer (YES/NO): NO